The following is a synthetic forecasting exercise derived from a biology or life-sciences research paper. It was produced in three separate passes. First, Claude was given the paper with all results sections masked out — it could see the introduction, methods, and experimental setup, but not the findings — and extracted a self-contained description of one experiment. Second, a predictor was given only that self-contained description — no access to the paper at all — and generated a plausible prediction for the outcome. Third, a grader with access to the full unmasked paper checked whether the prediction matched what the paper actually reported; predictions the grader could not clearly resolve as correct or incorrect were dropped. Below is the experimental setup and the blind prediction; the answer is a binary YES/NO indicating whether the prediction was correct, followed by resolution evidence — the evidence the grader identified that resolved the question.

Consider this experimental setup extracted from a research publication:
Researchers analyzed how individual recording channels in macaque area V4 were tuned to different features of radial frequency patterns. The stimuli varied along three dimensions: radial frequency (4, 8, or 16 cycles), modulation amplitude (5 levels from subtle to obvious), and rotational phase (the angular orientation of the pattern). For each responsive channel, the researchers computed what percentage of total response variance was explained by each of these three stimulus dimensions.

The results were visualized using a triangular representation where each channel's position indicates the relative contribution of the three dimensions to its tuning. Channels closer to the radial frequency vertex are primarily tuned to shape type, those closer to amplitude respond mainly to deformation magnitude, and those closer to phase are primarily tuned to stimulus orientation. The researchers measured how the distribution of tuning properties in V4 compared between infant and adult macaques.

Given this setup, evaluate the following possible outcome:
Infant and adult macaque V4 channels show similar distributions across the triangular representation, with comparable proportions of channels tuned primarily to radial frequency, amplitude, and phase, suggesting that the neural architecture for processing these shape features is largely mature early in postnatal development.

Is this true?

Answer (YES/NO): NO